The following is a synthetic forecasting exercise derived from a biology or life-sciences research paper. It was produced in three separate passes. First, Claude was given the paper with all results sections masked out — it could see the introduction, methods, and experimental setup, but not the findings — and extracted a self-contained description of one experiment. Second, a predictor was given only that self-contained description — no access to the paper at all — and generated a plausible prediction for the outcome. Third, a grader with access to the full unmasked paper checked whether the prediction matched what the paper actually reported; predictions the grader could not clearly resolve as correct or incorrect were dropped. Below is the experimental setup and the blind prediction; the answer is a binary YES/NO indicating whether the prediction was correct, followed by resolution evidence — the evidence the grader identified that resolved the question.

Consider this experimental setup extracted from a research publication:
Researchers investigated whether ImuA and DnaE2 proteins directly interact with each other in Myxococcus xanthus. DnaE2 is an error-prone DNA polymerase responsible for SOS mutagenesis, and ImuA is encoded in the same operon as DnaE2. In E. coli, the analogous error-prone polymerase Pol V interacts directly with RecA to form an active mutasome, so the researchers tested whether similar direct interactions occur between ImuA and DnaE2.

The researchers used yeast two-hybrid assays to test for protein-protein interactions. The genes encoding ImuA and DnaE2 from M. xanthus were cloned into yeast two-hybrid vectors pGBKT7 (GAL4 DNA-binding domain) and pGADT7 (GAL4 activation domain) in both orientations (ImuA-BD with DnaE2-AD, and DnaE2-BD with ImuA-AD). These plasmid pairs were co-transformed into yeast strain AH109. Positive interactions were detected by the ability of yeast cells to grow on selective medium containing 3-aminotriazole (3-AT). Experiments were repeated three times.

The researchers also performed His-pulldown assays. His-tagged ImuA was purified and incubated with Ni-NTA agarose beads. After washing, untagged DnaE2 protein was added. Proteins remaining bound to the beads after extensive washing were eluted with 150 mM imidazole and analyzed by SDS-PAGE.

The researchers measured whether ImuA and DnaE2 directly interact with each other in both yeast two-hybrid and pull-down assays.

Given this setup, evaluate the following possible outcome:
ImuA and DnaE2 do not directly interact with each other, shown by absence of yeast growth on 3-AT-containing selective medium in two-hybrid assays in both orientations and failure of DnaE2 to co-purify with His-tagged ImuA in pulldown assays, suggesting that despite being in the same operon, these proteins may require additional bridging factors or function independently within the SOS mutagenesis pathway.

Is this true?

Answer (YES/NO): YES